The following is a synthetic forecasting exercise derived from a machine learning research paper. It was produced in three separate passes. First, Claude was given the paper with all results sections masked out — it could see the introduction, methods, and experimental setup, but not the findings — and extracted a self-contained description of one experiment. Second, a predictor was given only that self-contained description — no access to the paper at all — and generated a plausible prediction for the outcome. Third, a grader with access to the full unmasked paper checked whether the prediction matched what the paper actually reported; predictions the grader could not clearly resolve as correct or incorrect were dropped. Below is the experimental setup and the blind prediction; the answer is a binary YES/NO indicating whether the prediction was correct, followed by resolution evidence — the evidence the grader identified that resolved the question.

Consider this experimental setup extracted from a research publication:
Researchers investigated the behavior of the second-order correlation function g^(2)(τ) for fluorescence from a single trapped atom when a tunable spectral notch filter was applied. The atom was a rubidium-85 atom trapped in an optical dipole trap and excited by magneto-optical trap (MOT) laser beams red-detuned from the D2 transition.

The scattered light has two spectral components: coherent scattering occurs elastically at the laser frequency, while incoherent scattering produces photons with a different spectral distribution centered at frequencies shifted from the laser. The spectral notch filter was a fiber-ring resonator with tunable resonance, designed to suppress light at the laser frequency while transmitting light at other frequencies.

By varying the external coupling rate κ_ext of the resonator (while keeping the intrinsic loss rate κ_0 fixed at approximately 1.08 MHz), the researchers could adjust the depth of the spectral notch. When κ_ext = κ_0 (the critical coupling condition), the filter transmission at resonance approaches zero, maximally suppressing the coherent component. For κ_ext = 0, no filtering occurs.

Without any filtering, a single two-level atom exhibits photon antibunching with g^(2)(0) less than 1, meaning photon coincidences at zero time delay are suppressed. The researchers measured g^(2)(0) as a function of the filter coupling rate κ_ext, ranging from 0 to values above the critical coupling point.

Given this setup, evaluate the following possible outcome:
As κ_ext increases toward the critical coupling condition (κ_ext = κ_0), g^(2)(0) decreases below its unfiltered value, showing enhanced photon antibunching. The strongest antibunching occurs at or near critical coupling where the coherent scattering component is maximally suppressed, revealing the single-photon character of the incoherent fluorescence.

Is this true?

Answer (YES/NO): NO